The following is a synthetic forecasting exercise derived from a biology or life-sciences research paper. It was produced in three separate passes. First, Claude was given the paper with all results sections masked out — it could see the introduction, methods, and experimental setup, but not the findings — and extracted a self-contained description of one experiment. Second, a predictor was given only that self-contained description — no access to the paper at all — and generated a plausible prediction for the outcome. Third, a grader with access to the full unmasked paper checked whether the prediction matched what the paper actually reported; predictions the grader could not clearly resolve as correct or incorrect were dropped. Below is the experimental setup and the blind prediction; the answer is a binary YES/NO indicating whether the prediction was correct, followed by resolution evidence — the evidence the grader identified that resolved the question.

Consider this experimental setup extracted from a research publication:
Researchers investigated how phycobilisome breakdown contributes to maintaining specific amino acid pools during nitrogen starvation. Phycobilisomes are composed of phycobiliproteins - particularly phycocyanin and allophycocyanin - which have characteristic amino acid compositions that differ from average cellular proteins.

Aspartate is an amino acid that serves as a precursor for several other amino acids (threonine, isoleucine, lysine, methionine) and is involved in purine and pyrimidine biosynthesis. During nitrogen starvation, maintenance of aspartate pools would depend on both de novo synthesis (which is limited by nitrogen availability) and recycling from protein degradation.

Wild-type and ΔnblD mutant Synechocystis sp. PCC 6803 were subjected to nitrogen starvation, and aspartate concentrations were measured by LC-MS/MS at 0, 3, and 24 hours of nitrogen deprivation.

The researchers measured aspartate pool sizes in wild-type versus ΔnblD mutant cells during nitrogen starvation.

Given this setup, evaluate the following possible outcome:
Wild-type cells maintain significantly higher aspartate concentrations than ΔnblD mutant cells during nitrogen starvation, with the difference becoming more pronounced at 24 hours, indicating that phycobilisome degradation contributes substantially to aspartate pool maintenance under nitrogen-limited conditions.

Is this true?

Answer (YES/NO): NO